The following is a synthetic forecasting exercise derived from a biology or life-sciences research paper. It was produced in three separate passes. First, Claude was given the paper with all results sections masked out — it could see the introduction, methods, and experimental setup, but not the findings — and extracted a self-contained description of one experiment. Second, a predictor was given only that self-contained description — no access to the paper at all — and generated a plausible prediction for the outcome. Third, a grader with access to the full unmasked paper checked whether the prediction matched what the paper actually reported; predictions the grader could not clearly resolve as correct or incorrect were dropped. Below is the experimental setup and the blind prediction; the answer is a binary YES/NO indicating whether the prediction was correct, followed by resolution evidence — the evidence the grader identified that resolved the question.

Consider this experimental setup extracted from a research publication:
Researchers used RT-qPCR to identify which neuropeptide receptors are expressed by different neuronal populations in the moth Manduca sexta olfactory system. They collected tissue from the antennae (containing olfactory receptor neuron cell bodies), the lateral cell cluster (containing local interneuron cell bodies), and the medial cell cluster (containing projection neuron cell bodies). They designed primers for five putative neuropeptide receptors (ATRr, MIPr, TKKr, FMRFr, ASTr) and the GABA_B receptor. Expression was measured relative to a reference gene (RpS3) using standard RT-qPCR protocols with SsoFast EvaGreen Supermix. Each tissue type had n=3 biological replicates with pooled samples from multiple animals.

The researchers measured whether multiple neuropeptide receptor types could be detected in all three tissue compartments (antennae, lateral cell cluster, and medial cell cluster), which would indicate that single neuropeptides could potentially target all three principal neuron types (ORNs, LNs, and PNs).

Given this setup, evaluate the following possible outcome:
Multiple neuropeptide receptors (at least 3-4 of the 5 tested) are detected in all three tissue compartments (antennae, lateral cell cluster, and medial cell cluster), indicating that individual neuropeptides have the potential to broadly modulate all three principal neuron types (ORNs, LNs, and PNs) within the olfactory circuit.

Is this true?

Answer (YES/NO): YES